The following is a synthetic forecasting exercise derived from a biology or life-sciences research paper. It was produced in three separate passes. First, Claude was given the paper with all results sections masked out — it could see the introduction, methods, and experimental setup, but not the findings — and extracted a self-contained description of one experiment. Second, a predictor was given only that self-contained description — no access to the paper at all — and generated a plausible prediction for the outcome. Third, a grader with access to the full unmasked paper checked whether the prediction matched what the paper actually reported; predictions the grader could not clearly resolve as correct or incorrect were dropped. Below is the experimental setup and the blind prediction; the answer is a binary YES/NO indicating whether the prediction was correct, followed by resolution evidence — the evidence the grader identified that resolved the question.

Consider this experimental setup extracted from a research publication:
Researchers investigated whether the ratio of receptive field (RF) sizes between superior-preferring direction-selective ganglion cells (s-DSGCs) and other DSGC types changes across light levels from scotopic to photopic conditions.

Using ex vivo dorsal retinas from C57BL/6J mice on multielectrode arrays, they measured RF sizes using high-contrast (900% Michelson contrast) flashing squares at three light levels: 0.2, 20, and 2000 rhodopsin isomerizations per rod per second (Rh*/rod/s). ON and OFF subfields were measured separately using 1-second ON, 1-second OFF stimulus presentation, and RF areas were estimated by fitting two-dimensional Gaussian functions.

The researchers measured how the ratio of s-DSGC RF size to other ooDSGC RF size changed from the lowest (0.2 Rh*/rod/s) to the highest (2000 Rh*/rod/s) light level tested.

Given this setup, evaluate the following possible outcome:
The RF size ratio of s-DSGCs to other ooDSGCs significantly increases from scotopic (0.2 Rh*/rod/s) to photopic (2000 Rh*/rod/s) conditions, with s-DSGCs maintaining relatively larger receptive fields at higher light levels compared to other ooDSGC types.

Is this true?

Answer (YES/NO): NO